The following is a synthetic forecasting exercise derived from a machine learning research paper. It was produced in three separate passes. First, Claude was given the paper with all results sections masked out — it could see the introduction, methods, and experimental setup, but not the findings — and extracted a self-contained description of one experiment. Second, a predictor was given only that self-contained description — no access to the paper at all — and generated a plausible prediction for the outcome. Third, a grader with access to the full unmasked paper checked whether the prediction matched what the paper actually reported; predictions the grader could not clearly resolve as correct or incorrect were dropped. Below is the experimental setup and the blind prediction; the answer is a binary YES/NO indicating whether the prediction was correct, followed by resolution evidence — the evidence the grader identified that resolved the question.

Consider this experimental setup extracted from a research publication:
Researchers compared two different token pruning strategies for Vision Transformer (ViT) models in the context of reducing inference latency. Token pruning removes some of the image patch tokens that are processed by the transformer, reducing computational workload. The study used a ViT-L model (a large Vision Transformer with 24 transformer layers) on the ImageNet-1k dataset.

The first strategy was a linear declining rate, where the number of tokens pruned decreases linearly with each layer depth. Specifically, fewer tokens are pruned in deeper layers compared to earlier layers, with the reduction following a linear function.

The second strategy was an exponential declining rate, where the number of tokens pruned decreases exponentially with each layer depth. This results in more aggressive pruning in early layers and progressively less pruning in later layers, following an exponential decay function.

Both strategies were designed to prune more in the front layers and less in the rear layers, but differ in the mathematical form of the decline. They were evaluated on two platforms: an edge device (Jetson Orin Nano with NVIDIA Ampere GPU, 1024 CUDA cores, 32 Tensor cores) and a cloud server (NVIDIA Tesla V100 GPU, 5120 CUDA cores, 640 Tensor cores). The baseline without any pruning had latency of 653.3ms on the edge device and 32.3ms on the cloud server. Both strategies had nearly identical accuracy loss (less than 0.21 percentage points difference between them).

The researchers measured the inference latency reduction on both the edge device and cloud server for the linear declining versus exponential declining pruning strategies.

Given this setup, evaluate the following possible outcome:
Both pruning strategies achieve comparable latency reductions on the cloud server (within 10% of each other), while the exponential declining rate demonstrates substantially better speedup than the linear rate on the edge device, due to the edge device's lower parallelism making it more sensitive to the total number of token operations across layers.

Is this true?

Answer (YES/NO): NO